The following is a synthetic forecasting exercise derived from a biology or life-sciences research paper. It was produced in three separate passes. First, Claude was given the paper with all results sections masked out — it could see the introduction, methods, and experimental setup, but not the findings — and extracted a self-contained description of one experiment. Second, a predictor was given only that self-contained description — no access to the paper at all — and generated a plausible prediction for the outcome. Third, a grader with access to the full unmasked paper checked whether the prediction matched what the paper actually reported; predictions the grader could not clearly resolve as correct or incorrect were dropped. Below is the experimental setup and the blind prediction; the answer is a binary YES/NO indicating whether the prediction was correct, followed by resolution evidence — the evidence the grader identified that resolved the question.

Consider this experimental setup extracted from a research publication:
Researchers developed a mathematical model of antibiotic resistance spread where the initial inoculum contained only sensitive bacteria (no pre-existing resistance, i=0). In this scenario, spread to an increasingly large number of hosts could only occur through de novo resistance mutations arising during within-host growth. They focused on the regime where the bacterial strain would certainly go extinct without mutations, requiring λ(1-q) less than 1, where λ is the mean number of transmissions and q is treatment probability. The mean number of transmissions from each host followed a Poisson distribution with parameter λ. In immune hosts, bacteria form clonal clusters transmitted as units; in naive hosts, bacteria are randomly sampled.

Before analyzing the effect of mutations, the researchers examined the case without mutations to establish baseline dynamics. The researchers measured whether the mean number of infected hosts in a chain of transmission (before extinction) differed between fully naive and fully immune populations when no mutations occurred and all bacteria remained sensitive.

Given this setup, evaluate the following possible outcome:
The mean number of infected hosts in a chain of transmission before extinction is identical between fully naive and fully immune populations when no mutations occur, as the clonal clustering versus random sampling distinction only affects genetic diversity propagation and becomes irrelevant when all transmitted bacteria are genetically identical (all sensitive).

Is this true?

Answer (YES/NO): YES